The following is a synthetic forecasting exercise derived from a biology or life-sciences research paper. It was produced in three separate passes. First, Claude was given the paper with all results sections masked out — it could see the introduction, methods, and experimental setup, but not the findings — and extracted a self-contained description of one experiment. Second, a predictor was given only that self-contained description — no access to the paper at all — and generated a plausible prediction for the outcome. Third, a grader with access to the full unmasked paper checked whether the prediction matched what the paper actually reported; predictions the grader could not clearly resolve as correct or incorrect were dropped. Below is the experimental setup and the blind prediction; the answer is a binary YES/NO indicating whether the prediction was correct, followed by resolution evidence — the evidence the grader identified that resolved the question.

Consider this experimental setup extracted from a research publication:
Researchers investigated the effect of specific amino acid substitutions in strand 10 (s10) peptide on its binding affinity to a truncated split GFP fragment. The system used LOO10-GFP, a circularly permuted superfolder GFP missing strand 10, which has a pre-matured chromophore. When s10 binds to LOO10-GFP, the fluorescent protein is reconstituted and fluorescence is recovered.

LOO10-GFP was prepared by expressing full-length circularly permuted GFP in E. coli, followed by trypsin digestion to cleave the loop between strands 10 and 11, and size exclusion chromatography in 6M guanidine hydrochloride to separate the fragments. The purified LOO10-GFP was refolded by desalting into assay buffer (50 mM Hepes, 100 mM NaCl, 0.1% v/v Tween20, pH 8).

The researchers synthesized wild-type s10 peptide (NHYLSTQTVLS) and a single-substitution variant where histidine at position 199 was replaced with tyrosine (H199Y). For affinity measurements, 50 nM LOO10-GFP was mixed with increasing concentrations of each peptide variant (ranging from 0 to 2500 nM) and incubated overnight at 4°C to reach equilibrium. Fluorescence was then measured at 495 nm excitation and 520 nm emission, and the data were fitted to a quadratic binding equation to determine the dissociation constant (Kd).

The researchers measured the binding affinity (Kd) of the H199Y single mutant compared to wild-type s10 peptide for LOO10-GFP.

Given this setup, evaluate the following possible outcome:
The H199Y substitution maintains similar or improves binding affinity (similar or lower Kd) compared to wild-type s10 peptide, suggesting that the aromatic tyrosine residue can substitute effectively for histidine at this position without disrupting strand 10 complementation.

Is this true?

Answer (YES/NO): YES